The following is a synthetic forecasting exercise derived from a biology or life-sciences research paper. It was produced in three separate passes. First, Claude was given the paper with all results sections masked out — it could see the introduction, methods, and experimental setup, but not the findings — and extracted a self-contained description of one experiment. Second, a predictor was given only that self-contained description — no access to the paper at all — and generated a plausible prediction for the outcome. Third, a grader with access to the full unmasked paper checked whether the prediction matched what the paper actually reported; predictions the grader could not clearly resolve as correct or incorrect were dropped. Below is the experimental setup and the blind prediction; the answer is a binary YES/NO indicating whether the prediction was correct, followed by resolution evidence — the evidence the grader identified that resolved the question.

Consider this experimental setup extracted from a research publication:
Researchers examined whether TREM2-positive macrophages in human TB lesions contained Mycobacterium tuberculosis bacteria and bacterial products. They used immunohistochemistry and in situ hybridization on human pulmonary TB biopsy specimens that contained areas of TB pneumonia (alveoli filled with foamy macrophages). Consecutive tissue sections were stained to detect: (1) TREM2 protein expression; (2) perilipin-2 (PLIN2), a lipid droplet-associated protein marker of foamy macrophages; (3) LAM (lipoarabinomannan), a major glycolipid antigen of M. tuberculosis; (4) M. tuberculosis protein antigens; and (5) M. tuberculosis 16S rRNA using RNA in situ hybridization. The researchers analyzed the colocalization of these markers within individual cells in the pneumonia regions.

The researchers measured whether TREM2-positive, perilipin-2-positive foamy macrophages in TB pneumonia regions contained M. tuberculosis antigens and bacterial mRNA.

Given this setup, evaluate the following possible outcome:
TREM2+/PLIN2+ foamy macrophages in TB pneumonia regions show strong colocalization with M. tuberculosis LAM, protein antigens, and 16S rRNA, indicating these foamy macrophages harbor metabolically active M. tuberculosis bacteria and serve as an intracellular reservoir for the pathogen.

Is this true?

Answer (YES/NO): YES